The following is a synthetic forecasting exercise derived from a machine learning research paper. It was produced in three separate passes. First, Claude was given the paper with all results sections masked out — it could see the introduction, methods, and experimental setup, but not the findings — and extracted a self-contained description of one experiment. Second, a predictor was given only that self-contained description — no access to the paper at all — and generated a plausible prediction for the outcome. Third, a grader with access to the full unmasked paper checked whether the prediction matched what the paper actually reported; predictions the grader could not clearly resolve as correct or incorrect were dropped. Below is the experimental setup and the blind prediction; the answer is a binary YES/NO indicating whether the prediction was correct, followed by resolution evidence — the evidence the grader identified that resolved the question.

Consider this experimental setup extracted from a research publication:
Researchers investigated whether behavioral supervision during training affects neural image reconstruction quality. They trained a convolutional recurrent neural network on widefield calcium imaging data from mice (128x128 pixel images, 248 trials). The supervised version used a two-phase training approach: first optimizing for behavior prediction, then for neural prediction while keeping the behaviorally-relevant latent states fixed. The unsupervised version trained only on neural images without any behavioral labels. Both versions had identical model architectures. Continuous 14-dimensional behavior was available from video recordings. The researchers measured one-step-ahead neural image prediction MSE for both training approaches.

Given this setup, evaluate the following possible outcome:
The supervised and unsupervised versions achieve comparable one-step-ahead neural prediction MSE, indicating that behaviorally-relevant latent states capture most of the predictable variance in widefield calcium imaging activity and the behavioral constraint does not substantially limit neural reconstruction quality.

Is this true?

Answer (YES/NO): NO